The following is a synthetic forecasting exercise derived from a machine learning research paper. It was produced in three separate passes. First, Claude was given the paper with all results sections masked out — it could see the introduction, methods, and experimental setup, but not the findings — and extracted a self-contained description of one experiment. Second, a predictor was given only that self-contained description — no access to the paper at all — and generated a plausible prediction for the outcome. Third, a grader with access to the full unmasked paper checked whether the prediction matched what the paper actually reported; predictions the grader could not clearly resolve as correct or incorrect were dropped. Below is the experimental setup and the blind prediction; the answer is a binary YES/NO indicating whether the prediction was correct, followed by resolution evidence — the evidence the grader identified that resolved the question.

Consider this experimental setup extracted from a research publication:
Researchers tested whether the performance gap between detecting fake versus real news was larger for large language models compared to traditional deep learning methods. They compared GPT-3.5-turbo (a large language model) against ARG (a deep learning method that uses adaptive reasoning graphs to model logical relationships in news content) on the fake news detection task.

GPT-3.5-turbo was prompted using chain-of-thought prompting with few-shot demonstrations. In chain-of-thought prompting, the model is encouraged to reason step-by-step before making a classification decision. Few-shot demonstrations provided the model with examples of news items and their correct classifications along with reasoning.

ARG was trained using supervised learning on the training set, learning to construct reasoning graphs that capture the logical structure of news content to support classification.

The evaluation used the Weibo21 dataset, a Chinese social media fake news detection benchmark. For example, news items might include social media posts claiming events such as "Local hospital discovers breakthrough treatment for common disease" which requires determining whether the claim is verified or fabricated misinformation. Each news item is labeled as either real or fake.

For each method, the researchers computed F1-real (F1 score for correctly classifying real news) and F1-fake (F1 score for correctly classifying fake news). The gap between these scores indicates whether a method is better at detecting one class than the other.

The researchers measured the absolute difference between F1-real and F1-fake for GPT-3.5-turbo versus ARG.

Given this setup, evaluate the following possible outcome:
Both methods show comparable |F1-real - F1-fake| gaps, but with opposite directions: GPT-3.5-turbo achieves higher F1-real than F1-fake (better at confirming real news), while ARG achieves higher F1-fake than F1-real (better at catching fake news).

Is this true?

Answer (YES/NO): NO